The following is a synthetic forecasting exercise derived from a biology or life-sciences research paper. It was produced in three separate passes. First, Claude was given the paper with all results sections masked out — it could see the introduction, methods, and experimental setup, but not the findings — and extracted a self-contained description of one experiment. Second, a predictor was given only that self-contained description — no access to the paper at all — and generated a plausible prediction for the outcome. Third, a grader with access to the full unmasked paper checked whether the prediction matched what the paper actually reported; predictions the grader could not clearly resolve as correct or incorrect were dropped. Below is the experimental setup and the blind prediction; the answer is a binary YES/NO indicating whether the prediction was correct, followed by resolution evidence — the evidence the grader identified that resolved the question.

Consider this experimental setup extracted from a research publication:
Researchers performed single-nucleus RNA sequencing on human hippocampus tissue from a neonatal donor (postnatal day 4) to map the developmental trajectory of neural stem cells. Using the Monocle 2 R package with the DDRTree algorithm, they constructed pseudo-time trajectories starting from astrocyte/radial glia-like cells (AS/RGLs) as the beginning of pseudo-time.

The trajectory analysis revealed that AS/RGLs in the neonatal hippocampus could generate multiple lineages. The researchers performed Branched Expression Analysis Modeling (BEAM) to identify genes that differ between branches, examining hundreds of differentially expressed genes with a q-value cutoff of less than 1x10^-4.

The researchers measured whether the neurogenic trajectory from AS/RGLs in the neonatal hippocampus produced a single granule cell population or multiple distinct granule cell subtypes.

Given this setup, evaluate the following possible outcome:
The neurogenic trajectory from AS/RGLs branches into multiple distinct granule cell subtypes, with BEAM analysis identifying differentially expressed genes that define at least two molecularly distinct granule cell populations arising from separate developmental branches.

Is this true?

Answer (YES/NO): YES